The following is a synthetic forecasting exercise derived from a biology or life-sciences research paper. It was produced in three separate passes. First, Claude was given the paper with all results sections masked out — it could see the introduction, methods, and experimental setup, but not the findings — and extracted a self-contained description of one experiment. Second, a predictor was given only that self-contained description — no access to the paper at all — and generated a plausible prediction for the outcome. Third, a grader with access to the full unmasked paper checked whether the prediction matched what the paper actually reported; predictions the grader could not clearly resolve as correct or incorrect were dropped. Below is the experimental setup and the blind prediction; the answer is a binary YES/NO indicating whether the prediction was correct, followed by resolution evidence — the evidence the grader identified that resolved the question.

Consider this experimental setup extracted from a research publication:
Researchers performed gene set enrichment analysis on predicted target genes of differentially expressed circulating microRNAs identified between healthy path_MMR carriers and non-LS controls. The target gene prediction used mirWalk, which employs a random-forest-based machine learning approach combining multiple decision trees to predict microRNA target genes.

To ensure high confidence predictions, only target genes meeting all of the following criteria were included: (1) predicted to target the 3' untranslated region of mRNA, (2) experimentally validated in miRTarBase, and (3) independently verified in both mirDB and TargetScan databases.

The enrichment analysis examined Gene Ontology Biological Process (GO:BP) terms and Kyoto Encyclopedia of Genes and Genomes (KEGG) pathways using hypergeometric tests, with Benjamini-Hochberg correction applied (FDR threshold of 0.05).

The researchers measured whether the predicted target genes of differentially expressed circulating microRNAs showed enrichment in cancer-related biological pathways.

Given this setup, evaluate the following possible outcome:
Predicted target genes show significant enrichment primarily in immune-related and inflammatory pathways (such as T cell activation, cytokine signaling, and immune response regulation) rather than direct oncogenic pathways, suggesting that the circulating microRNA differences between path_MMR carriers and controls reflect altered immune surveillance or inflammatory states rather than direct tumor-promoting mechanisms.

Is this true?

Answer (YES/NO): NO